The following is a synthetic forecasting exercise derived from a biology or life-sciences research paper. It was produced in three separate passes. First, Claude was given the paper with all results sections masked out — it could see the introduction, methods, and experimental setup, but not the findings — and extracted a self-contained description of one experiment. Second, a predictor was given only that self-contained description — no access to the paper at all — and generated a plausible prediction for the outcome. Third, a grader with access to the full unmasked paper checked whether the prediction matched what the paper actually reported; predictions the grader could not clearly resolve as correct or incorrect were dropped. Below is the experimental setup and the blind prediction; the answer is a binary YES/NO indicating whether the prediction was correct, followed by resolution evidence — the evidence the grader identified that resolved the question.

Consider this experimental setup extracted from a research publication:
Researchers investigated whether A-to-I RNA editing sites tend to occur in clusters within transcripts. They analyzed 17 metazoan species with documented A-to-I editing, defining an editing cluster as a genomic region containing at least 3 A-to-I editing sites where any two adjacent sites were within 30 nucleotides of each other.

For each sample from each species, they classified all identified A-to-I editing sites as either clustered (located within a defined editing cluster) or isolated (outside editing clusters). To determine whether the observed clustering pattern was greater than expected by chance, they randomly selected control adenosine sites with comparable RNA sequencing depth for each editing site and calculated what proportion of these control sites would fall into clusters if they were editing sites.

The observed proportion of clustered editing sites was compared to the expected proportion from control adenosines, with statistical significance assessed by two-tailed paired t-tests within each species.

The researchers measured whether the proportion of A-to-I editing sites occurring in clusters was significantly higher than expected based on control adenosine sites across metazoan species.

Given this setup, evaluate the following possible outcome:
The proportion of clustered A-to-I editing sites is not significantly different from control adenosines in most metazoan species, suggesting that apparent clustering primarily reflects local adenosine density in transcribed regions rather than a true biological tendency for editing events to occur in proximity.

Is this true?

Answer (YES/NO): NO